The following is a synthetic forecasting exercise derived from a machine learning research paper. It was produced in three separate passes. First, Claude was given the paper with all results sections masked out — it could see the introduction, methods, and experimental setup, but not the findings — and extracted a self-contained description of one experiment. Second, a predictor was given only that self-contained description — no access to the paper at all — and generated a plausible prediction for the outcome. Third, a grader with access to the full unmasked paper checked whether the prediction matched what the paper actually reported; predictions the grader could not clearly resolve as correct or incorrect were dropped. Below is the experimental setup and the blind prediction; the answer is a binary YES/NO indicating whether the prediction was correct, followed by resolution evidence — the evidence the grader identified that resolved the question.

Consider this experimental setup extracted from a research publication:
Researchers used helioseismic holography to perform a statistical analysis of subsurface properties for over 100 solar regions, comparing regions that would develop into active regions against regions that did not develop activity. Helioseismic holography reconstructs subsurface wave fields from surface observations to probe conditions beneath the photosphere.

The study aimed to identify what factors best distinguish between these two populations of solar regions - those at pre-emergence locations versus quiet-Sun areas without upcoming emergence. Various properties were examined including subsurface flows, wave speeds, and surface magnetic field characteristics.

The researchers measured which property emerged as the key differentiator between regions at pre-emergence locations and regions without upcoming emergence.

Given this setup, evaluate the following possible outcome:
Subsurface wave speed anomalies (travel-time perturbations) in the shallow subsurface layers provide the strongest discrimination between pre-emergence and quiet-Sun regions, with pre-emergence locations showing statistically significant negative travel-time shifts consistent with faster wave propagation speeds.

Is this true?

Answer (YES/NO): NO